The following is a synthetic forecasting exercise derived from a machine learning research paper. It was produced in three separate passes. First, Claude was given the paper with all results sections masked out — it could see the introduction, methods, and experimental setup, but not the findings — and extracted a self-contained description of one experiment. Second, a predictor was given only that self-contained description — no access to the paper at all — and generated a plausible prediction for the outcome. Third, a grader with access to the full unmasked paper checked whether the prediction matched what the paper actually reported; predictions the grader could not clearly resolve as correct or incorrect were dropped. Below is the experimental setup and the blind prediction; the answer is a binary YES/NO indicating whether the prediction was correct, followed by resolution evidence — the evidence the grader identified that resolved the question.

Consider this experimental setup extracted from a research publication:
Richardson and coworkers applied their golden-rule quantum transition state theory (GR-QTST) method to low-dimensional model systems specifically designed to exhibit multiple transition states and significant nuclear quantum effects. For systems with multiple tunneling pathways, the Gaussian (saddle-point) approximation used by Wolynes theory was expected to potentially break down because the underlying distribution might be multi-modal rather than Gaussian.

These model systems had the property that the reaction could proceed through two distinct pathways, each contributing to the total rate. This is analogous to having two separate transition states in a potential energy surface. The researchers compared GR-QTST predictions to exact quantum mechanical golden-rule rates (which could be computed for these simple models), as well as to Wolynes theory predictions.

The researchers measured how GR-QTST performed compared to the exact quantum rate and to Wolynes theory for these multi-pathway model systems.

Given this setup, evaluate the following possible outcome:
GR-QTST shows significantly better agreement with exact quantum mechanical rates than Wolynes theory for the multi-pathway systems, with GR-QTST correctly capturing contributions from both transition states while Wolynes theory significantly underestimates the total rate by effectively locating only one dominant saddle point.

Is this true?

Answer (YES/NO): NO